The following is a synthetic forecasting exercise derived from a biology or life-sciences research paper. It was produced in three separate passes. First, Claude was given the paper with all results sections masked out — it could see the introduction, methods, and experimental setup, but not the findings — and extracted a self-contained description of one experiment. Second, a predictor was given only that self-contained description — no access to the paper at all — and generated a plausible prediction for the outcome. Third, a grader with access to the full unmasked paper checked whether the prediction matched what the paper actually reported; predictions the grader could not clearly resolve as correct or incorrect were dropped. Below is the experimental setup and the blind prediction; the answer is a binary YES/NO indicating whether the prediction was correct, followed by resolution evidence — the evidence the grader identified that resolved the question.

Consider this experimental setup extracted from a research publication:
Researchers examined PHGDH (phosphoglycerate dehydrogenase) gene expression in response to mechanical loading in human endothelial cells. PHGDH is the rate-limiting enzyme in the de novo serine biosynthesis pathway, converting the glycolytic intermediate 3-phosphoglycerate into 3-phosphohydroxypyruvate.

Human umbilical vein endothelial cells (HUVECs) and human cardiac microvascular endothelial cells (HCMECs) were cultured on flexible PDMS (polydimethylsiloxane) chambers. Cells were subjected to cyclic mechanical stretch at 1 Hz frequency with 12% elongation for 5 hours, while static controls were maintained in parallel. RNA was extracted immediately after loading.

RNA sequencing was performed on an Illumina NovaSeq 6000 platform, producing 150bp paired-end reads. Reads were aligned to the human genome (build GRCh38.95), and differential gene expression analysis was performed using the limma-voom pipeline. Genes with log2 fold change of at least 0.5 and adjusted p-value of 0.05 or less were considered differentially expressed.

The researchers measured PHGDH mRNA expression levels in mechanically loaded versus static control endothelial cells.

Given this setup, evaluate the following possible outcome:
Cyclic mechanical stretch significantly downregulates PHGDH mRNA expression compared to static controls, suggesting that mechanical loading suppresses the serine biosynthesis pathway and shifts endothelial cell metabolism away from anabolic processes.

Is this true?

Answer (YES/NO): NO